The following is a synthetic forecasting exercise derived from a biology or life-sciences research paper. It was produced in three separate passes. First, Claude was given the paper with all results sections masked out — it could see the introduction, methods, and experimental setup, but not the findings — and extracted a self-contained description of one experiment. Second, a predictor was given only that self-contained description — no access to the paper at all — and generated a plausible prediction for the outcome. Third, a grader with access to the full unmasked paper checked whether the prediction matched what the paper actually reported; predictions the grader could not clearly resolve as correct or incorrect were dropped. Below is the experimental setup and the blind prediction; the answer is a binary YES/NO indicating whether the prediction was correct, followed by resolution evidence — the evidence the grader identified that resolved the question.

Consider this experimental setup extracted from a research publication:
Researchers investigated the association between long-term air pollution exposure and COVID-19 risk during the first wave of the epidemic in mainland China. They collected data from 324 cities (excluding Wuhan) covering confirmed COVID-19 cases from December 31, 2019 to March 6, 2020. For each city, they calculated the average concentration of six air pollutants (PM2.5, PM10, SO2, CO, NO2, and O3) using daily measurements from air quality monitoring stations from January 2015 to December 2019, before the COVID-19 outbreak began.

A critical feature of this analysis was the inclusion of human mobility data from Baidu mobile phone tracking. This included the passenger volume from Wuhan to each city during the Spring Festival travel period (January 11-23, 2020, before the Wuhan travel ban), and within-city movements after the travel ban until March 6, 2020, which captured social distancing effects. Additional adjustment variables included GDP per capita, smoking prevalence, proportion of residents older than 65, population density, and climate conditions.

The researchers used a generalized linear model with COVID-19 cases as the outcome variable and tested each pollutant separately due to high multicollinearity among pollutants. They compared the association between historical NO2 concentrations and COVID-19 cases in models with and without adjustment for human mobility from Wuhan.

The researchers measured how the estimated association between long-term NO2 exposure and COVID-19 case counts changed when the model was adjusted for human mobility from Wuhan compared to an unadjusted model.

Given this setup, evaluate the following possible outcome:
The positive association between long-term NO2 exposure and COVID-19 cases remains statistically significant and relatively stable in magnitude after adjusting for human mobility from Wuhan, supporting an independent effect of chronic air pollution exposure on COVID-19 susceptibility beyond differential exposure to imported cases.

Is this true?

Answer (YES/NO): YES